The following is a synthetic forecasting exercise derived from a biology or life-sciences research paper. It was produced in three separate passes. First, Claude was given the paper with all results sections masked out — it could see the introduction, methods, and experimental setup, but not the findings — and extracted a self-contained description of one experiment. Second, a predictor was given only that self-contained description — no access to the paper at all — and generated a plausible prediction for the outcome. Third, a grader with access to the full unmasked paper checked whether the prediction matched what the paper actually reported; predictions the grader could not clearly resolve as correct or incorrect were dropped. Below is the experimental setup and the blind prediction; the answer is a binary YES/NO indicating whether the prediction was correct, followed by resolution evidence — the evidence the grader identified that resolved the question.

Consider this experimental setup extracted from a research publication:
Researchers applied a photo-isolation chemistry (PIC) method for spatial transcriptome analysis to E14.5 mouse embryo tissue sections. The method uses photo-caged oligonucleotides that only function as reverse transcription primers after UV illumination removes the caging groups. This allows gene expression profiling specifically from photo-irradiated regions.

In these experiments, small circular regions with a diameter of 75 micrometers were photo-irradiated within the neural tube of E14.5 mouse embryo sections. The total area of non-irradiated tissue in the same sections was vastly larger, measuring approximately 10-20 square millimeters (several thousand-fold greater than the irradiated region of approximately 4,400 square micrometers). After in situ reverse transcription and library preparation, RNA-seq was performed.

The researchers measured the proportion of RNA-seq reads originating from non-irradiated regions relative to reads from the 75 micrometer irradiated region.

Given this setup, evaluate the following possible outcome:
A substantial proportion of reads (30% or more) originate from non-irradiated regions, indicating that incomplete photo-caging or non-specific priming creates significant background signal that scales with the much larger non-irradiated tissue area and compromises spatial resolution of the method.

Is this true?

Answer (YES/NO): NO